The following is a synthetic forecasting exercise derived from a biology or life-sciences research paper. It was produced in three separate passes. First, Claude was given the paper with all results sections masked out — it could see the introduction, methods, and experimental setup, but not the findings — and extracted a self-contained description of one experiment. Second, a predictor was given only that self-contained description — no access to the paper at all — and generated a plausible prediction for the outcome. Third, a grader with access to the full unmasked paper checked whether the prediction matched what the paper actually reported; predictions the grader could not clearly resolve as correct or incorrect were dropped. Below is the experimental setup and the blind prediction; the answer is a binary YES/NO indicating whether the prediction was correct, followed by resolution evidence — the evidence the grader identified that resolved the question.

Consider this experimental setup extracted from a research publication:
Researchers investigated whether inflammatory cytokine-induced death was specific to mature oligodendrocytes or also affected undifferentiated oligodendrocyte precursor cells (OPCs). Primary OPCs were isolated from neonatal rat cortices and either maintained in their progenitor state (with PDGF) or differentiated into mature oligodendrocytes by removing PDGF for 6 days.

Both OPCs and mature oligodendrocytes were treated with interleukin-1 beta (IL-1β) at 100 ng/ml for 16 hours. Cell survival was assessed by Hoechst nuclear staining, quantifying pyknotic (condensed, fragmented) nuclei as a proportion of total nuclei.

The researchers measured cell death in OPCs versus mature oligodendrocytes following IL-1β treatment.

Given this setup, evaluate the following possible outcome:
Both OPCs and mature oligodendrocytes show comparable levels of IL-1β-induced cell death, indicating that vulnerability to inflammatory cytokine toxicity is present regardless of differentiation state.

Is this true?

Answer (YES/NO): NO